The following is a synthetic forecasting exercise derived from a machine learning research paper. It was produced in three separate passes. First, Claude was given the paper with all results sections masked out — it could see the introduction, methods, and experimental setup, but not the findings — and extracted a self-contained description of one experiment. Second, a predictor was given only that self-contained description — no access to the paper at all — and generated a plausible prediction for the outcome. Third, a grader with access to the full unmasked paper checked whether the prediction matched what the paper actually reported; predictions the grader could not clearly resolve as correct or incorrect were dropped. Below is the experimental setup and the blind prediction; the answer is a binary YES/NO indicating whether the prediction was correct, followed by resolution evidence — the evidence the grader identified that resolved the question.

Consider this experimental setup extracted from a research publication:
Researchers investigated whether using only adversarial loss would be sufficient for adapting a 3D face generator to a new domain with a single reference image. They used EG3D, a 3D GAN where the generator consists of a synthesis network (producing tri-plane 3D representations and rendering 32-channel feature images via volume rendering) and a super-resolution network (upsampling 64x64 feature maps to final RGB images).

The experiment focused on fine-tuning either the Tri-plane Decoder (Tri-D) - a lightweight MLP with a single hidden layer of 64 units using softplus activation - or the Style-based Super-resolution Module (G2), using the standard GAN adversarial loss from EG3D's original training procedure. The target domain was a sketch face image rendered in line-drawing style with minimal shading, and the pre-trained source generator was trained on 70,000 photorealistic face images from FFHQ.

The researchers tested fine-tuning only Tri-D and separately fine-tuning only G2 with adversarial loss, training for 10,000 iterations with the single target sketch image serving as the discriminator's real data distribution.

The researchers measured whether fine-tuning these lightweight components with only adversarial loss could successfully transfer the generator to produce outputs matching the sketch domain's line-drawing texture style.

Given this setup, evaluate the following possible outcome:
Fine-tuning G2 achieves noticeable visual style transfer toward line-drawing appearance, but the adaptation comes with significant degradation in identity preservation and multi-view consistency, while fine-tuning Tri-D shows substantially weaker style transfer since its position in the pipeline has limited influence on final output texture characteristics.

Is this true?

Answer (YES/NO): NO